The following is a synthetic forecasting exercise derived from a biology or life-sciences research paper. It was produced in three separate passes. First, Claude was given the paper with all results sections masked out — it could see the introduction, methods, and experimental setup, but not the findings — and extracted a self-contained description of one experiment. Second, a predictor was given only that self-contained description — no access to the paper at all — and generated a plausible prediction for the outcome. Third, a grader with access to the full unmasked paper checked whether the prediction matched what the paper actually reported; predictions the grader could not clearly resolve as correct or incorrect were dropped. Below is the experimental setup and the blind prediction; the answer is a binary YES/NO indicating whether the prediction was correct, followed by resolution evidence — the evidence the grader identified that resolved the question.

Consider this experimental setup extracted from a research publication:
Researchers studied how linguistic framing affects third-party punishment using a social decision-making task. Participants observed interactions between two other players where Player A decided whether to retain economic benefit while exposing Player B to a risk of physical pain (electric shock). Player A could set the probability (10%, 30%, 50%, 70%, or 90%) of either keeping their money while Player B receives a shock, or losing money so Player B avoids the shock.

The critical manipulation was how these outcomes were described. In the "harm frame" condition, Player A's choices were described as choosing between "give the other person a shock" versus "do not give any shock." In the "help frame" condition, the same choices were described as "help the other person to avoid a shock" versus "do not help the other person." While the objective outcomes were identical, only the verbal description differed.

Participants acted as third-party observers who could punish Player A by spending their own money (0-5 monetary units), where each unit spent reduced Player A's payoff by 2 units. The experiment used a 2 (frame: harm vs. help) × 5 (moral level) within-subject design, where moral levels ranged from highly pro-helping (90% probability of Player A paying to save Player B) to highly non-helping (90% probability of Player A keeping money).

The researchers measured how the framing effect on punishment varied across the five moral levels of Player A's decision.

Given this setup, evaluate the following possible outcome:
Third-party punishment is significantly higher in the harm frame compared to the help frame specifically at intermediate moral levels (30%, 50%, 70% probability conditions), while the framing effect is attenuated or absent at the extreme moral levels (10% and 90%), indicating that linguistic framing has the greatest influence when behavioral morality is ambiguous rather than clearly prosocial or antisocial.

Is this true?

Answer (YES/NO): NO